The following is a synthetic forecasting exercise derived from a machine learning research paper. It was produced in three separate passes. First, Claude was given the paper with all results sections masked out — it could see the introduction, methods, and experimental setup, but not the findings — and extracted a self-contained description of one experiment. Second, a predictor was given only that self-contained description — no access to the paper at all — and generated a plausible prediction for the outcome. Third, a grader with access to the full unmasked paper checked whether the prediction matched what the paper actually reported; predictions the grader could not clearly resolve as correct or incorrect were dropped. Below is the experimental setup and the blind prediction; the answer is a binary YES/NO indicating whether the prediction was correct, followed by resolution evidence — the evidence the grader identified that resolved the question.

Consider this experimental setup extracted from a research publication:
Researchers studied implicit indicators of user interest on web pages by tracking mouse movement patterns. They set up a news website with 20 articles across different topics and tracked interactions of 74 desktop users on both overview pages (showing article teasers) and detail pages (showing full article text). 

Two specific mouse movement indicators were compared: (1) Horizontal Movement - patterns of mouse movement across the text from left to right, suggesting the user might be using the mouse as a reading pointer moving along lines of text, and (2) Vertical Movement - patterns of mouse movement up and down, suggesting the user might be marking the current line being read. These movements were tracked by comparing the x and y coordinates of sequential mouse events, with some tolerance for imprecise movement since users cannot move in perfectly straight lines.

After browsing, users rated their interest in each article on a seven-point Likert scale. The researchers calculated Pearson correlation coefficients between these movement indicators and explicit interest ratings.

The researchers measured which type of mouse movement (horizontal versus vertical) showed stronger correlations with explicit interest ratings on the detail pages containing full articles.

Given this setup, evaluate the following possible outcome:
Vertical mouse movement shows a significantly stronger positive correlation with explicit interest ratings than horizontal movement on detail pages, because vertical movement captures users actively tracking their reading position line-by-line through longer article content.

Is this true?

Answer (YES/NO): YES